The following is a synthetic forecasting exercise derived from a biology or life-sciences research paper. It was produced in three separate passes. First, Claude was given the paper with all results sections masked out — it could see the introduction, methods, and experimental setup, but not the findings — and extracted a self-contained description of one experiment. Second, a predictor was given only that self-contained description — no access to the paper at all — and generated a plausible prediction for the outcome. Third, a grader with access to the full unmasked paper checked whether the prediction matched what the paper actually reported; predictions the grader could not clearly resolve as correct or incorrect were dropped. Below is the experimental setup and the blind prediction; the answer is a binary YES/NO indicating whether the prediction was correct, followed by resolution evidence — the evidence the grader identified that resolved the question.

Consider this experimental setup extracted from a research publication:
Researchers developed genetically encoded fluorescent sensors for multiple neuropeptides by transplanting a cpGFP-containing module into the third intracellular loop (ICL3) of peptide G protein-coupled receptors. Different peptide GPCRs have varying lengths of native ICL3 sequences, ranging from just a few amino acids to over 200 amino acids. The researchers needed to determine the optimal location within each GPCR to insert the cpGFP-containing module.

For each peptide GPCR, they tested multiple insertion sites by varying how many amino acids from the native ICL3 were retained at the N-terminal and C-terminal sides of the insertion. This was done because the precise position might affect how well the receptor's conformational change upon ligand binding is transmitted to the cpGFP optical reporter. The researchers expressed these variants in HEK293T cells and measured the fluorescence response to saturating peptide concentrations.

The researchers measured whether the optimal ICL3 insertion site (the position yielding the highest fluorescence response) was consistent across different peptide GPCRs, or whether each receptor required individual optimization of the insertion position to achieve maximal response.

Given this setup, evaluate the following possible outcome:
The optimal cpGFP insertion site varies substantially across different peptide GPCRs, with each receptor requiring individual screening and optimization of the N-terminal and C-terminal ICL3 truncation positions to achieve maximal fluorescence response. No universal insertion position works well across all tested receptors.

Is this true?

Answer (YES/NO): NO